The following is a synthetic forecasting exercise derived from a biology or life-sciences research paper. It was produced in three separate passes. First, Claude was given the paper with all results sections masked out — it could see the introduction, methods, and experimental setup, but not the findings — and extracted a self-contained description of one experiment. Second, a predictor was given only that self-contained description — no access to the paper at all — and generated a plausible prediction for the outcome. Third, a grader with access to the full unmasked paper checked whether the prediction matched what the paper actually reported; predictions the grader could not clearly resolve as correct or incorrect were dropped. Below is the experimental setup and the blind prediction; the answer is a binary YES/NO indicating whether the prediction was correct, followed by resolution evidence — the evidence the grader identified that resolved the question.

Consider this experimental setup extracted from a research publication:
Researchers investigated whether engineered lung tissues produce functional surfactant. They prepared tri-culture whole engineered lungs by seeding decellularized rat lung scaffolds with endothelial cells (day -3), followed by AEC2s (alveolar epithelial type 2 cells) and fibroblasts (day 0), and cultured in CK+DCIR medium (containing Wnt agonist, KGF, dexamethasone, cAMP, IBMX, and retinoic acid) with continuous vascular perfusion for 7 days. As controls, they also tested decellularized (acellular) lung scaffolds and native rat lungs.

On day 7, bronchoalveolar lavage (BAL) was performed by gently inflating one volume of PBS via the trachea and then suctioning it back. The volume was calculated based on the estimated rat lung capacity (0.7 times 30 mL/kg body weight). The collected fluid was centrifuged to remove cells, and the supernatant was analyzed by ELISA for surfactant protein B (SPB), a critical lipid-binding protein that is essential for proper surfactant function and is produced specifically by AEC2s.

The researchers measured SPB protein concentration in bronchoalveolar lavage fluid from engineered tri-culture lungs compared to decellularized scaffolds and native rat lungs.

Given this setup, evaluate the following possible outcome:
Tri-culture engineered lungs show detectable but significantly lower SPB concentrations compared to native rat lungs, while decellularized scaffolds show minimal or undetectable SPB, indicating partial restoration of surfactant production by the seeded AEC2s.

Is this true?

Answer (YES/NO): NO